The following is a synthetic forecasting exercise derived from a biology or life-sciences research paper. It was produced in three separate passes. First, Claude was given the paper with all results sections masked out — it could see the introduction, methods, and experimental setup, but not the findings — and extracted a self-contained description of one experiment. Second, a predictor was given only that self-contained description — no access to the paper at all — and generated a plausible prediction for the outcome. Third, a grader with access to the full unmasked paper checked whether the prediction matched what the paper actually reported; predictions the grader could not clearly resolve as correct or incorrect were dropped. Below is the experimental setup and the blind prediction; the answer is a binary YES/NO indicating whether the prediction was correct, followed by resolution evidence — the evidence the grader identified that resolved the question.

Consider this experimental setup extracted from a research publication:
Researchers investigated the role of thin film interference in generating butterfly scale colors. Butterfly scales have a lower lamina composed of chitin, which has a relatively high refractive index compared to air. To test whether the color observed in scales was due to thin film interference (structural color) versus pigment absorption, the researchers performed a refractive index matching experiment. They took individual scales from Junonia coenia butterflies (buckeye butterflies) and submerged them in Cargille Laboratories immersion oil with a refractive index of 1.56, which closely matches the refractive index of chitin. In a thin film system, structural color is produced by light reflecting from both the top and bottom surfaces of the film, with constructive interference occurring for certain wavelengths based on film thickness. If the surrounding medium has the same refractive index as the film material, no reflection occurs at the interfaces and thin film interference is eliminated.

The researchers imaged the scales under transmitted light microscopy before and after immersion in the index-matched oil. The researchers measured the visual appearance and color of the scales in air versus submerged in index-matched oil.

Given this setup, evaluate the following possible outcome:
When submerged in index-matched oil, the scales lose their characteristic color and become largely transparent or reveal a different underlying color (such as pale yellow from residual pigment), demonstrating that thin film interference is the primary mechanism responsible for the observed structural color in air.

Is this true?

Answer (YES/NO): YES